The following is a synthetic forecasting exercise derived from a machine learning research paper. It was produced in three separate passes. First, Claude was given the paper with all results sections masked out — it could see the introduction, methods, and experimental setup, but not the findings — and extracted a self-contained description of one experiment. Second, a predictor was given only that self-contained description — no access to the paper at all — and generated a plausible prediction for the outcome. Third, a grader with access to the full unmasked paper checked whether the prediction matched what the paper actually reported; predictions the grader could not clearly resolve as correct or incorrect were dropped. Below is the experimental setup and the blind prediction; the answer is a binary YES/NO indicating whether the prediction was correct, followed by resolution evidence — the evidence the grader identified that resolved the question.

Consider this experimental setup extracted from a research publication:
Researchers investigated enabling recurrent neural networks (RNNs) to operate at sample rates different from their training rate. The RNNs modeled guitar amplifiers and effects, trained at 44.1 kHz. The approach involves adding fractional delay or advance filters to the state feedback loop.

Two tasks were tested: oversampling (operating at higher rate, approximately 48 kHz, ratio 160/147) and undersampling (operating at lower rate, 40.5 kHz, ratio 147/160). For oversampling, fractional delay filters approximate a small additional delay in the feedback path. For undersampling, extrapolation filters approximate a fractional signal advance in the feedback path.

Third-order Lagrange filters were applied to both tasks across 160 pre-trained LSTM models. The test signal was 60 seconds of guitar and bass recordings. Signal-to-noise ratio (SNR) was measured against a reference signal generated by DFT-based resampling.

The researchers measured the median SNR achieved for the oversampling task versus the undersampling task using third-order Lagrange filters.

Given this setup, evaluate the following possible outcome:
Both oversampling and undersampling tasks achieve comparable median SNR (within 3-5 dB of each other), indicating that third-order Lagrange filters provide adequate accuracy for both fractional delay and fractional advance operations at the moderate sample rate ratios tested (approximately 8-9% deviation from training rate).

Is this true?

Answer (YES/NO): NO